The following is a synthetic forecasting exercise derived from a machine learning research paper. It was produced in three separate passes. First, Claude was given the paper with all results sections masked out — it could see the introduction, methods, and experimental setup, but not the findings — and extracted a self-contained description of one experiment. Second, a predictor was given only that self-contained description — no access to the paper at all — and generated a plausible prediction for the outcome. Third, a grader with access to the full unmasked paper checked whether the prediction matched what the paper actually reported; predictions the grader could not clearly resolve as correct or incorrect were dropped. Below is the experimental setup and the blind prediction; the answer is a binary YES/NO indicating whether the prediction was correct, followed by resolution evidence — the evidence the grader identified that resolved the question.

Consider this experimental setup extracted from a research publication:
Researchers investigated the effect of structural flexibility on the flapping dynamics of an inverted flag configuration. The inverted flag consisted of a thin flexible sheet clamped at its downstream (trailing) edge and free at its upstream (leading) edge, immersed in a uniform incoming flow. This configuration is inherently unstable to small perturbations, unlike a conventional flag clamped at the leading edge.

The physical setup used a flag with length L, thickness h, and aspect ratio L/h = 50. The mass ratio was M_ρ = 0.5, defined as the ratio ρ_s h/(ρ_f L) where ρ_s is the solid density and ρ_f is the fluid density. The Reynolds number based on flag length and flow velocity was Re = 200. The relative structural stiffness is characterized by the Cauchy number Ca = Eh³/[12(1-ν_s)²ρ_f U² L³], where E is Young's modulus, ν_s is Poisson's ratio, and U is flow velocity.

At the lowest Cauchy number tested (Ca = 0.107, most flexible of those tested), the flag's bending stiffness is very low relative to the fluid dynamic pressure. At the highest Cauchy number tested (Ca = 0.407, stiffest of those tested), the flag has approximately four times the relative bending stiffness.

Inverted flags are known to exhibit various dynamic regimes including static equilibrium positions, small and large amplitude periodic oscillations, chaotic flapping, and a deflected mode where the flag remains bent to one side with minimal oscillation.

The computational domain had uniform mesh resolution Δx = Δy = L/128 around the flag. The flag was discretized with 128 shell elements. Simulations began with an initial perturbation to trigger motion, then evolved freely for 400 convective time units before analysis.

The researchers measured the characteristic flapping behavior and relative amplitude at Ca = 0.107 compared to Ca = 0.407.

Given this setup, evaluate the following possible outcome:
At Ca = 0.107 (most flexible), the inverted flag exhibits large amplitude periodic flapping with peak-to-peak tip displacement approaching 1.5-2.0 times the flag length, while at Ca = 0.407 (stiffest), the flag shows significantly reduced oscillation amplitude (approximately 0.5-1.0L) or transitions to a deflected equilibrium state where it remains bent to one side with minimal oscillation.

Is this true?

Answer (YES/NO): NO